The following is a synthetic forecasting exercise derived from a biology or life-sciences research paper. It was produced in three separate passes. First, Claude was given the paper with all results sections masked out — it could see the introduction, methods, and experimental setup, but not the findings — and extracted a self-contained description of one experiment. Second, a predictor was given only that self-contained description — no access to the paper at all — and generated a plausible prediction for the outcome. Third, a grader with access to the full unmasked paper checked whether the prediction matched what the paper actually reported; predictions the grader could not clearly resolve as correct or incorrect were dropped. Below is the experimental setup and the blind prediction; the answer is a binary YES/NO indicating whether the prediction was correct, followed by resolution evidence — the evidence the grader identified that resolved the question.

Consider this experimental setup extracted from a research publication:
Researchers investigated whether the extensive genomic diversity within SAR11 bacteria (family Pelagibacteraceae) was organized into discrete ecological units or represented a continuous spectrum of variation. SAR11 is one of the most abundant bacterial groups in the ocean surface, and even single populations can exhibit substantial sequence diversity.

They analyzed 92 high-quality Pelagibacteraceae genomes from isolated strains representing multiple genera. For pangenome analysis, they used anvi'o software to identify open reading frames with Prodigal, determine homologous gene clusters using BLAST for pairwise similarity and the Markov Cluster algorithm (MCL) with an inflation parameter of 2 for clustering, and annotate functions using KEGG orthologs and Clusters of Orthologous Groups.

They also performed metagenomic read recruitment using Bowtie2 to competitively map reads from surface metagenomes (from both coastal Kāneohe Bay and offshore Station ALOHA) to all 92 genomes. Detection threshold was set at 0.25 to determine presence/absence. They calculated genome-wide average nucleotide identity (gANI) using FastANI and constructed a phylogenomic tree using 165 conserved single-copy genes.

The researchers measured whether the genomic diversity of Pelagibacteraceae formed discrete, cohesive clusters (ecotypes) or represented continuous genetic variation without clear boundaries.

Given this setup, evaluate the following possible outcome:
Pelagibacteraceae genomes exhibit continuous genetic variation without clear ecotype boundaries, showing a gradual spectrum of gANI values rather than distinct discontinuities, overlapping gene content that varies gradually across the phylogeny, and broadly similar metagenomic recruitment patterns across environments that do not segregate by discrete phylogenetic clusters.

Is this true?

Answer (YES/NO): NO